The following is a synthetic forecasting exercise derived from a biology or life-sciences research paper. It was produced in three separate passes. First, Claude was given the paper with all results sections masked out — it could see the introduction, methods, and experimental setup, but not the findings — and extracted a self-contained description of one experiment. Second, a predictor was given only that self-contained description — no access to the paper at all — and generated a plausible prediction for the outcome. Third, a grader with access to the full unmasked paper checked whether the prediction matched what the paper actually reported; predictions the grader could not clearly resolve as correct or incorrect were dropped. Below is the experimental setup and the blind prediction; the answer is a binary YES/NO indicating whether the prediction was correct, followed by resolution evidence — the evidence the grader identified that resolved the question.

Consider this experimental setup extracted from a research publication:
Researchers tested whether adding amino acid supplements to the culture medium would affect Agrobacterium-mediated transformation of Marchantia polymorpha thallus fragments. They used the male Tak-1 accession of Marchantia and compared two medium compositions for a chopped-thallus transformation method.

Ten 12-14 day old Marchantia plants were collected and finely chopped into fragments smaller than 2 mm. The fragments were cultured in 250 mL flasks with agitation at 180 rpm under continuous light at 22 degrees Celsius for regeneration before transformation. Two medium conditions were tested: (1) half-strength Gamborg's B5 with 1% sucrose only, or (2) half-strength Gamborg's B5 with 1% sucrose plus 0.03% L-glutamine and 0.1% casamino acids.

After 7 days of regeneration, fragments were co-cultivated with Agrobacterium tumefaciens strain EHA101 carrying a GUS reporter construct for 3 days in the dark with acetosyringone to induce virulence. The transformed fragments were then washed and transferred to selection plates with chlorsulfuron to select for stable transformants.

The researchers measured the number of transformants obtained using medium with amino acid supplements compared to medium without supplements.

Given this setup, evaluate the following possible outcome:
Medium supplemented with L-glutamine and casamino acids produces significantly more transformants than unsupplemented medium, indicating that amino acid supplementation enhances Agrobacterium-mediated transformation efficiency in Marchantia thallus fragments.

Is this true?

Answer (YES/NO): NO